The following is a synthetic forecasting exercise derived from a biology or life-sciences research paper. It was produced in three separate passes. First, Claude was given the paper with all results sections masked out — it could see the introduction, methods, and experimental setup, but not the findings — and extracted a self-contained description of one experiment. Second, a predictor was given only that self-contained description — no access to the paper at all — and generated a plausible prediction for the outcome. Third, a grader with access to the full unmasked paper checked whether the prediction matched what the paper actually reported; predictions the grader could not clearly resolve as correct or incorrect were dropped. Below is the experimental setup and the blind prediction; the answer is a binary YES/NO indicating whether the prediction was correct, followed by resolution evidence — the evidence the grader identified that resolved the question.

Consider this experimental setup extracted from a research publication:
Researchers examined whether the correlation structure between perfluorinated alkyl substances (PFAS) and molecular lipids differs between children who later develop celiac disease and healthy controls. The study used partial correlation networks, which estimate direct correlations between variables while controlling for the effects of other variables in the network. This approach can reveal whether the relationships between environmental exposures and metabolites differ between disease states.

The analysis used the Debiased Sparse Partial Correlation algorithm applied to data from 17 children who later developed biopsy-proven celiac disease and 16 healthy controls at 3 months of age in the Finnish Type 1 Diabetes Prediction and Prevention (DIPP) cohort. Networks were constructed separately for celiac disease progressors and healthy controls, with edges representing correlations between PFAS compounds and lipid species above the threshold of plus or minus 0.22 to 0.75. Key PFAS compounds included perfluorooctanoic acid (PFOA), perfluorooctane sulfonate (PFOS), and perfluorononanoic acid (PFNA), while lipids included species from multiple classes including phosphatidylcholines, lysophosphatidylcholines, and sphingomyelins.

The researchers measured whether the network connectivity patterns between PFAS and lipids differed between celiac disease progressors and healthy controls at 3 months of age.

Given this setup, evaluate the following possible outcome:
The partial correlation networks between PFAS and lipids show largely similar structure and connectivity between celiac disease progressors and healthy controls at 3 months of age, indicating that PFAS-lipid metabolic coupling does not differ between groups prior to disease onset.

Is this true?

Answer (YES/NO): NO